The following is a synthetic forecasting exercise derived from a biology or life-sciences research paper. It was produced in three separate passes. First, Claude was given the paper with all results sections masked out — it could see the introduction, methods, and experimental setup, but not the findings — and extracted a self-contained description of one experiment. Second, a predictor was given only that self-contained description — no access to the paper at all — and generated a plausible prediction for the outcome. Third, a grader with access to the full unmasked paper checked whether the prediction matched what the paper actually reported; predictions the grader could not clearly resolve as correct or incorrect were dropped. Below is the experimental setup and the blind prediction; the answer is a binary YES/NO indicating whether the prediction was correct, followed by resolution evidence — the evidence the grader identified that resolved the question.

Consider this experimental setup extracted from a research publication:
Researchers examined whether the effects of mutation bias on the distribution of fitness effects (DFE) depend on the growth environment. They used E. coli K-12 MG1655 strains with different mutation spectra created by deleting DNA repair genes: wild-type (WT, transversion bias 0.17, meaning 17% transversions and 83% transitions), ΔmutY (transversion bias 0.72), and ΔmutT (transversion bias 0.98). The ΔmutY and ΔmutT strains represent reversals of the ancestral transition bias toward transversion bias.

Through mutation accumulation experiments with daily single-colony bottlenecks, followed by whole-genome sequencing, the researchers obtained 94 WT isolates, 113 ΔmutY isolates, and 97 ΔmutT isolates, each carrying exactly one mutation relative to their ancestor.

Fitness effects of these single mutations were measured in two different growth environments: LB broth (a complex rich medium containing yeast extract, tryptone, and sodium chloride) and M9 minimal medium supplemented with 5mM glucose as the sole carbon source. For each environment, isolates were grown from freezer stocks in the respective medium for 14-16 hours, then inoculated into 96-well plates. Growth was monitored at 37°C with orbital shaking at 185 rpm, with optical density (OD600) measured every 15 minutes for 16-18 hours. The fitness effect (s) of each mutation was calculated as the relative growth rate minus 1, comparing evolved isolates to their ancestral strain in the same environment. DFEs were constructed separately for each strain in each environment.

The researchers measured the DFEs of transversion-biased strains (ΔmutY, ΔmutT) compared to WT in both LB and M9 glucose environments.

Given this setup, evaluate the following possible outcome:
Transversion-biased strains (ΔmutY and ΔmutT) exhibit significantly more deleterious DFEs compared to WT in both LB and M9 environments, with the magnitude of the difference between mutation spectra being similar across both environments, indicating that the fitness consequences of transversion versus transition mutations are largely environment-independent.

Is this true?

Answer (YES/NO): NO